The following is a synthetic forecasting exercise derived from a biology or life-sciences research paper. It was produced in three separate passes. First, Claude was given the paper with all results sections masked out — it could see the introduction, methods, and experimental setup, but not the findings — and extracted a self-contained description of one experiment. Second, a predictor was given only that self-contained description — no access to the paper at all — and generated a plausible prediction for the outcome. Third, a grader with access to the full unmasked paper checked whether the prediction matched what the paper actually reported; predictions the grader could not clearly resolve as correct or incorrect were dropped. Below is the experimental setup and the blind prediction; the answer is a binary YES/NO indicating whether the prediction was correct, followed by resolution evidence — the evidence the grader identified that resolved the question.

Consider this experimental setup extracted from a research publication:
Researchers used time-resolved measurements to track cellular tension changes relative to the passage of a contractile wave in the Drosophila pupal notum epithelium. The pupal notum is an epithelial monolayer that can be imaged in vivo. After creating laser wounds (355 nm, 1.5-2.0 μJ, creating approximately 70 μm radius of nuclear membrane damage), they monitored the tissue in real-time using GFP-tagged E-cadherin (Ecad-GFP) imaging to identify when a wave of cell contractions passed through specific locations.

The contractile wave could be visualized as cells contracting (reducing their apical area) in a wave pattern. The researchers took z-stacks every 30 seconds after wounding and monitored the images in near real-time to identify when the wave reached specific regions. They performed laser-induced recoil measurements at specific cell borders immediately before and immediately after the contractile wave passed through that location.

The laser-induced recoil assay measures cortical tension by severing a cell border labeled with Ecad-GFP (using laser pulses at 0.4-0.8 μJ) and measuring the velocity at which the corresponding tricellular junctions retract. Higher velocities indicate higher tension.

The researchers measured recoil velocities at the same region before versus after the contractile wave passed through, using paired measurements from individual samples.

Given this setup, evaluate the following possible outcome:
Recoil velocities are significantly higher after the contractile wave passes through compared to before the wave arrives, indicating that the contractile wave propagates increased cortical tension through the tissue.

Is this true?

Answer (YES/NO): YES